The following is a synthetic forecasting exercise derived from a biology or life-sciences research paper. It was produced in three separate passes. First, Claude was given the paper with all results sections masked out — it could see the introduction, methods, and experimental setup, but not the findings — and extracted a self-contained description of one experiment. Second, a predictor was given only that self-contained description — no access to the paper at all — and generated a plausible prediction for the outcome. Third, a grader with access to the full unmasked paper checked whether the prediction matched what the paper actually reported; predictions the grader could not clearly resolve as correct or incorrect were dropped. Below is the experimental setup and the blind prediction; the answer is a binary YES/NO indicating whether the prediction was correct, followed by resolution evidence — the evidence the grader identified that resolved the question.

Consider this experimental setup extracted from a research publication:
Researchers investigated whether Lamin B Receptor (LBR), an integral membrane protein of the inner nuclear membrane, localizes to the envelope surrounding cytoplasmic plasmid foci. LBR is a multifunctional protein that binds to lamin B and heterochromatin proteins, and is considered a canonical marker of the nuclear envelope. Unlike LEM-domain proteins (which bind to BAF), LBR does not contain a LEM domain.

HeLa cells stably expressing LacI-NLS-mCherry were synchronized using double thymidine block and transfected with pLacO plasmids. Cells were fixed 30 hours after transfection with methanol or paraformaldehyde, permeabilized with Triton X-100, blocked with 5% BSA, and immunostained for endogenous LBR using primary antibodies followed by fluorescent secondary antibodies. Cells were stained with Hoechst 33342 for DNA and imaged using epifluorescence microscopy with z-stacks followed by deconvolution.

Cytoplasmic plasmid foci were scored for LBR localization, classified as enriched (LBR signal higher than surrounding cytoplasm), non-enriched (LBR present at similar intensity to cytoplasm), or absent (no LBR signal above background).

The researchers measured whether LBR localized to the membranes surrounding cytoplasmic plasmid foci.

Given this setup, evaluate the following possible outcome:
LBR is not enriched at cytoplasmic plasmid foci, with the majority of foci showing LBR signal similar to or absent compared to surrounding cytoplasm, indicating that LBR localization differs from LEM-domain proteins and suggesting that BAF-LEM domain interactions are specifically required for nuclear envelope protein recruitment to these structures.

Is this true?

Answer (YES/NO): YES